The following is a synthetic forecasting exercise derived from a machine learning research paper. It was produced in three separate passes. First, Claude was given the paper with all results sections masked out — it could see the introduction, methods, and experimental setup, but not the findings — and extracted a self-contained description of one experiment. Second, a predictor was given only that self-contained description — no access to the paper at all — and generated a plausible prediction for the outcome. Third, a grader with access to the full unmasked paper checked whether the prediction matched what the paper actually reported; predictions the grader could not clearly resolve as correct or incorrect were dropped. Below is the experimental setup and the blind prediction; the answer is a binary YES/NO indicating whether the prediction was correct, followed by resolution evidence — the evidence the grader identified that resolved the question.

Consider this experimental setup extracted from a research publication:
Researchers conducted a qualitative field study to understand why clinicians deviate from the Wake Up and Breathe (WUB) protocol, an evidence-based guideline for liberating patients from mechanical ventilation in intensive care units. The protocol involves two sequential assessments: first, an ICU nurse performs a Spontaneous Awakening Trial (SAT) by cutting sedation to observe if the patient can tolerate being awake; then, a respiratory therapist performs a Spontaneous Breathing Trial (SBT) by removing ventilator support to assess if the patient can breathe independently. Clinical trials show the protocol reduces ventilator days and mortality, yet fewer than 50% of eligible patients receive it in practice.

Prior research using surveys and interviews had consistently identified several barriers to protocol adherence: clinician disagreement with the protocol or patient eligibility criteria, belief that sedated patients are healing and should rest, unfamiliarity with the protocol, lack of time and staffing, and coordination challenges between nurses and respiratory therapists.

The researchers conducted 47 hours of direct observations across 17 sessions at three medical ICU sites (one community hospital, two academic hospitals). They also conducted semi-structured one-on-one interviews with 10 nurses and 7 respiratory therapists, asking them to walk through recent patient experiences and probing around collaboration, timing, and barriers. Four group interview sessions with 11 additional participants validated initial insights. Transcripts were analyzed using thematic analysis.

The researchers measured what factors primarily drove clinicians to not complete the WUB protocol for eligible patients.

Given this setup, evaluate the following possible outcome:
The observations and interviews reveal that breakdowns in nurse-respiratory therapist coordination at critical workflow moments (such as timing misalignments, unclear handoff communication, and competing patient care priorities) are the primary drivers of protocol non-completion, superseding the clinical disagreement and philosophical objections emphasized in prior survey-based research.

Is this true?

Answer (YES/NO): NO